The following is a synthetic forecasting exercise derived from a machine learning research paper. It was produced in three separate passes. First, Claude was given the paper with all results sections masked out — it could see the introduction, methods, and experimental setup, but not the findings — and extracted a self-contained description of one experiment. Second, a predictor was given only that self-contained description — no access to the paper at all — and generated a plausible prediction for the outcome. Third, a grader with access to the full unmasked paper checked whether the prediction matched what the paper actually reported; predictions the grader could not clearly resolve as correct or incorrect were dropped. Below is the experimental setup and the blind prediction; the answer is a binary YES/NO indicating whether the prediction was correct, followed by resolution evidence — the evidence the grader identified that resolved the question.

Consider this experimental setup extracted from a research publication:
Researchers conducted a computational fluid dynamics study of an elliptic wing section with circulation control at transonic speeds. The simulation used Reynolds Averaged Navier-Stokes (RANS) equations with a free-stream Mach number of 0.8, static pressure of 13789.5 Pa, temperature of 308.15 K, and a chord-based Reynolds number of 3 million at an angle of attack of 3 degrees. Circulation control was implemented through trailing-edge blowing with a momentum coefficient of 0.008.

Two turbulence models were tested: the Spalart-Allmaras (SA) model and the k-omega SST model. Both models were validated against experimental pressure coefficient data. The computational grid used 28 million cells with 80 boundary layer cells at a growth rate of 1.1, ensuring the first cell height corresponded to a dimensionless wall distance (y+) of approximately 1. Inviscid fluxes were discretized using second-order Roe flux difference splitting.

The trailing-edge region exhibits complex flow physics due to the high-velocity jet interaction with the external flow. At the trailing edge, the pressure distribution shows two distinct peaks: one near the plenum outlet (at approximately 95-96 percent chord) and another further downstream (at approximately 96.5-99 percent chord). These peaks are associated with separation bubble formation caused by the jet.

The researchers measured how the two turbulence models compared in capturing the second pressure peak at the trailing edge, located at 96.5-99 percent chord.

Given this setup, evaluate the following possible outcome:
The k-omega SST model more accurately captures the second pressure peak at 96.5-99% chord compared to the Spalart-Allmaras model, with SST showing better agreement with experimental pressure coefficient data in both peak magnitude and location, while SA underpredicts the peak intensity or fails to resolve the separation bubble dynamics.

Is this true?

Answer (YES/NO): NO